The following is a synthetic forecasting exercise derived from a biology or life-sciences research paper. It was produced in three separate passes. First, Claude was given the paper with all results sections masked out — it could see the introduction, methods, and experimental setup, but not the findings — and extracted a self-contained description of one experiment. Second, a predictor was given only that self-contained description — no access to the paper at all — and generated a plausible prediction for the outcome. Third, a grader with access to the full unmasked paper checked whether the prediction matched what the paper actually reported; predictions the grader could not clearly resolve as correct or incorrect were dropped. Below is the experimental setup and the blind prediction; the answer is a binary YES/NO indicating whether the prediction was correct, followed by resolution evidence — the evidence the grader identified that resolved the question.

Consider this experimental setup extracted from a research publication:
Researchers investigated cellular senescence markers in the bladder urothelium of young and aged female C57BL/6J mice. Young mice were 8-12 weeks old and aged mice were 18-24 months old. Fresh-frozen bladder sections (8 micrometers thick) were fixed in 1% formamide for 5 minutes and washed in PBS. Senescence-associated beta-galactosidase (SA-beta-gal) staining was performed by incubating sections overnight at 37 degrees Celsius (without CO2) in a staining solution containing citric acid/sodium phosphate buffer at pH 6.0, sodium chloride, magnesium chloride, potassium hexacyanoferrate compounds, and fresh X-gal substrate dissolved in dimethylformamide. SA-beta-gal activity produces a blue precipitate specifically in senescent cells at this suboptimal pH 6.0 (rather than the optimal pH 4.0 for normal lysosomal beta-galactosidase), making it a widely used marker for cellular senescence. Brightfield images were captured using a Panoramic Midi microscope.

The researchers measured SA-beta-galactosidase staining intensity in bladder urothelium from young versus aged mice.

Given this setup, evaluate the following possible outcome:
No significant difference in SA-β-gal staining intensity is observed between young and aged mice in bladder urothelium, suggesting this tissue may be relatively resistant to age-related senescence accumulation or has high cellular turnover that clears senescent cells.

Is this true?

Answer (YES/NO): NO